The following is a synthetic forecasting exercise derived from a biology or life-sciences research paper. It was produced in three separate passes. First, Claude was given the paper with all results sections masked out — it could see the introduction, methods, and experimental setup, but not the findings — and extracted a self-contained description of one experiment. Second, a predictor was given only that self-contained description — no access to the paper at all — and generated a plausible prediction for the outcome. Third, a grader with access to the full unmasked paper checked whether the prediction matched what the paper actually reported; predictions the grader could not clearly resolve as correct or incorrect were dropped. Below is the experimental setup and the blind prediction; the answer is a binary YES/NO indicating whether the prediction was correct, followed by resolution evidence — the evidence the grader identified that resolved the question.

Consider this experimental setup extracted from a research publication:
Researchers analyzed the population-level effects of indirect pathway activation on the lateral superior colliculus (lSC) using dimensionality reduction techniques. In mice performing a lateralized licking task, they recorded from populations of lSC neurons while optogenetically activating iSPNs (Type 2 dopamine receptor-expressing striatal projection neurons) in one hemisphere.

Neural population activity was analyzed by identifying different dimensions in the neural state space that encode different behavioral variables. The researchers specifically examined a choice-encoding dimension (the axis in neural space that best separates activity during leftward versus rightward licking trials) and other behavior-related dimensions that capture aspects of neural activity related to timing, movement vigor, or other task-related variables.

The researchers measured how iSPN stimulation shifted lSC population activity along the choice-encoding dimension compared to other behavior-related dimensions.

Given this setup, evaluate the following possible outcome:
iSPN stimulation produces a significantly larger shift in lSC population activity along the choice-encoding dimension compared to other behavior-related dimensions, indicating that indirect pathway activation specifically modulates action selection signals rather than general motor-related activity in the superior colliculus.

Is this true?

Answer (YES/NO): YES